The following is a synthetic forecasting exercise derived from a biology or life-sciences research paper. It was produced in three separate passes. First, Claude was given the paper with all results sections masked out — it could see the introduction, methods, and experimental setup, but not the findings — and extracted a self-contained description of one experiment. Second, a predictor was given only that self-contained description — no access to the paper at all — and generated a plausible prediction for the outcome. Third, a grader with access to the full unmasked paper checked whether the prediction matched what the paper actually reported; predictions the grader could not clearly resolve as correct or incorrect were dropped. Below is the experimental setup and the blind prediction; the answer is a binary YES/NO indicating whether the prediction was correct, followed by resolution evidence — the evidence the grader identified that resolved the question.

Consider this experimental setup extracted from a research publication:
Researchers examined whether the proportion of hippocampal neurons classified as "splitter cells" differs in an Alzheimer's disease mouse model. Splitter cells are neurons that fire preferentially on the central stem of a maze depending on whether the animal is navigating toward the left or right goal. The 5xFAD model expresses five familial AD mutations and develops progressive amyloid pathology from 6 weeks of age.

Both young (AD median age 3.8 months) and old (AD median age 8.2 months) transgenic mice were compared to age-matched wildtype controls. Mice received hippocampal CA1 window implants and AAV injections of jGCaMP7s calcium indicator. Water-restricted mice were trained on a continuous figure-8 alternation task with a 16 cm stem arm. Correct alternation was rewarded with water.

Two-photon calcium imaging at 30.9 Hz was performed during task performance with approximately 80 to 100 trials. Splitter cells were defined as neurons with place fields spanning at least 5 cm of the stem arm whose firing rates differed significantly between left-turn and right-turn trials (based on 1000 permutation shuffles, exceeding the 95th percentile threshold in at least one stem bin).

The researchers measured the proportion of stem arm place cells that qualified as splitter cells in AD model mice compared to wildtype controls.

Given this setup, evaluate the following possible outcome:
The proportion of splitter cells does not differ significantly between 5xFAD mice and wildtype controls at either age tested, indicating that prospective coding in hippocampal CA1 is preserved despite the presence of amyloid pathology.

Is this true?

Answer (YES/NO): NO